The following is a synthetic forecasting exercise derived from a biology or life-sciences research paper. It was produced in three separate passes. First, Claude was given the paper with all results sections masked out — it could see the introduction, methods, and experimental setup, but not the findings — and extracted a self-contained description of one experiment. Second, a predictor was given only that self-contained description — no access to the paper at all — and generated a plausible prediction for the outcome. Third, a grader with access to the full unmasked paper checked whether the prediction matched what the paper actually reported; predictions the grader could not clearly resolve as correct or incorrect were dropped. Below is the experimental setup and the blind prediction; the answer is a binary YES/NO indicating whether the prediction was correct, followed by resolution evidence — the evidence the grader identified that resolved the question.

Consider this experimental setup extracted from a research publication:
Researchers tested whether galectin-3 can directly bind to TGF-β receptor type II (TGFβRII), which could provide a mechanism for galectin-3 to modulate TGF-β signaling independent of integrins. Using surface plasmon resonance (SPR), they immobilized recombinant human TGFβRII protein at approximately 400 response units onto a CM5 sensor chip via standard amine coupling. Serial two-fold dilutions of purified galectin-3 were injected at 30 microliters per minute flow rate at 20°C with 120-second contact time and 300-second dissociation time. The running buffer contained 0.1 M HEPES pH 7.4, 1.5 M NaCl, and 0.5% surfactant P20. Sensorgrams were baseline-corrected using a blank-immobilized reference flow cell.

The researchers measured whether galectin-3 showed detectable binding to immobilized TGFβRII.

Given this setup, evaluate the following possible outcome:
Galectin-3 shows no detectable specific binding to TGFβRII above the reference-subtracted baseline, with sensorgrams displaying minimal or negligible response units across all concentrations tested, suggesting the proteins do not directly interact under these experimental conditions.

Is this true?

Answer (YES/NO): NO